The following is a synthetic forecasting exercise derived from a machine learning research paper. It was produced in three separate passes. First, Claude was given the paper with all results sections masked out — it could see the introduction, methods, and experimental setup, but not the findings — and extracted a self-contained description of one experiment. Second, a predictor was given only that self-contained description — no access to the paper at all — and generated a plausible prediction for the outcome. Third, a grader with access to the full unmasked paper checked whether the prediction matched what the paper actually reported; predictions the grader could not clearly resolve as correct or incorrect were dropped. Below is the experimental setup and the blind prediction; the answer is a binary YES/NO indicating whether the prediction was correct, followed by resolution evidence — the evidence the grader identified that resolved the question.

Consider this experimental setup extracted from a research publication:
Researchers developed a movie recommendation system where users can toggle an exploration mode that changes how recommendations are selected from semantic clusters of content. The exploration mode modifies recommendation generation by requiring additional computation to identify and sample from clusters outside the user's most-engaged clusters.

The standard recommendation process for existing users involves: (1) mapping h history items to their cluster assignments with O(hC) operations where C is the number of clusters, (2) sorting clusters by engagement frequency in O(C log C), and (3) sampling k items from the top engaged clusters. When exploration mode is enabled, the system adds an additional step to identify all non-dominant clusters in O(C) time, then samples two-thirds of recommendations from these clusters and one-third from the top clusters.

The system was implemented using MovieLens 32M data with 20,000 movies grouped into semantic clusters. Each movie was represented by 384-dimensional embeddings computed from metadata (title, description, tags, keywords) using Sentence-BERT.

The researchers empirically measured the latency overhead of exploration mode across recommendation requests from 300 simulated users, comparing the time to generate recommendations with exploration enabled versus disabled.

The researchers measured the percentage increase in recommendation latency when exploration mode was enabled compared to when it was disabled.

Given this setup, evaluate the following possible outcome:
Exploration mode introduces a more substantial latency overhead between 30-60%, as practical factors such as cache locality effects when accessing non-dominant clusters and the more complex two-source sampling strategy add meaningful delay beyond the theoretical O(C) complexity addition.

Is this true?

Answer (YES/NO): NO